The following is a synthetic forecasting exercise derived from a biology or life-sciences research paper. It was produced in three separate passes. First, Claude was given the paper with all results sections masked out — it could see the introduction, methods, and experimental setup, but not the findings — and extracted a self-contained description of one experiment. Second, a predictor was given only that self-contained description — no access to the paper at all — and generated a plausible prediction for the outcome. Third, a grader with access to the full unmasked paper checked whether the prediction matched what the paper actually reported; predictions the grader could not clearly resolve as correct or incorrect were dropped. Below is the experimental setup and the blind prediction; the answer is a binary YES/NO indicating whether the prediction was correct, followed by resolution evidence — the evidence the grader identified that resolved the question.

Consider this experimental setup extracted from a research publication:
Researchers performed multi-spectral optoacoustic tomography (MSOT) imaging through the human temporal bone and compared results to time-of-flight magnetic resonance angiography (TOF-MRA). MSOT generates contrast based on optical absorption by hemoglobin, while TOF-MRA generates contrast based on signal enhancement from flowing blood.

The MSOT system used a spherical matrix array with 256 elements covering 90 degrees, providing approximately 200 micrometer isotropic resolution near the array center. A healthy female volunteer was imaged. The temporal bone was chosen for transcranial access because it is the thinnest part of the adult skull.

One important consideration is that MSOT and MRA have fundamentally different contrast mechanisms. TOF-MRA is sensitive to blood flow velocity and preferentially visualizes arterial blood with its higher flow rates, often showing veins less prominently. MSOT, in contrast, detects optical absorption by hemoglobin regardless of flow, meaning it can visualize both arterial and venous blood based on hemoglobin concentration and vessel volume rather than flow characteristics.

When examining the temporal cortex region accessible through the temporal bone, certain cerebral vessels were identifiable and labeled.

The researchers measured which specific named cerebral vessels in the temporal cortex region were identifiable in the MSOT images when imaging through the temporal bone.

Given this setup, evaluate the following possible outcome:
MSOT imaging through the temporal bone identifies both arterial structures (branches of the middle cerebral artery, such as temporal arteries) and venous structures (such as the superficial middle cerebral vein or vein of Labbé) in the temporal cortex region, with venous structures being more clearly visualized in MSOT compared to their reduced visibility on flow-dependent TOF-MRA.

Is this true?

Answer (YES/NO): NO